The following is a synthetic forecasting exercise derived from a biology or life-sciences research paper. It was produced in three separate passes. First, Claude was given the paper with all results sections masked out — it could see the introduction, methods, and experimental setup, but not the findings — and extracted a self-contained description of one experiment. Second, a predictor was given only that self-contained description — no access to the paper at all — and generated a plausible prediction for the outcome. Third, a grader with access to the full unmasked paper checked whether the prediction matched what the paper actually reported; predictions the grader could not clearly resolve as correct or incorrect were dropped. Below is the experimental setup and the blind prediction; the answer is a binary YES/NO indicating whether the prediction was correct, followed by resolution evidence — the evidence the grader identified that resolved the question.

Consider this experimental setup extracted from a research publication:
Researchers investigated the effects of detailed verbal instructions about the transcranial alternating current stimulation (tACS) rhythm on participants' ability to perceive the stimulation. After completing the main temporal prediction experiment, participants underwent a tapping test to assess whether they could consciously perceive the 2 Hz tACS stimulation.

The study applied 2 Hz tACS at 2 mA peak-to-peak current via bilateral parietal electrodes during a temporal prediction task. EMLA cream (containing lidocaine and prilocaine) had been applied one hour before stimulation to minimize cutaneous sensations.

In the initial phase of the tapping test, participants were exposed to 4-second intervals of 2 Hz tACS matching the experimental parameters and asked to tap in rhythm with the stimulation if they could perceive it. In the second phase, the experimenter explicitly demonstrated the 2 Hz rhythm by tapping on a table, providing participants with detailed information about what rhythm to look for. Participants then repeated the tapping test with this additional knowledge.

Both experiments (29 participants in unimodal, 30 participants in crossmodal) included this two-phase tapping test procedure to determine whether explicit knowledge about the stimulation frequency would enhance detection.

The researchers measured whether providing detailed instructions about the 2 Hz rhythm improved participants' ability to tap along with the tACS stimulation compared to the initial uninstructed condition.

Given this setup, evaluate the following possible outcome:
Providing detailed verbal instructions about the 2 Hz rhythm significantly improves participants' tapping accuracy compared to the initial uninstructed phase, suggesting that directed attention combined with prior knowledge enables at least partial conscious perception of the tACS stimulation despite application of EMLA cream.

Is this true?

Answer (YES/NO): NO